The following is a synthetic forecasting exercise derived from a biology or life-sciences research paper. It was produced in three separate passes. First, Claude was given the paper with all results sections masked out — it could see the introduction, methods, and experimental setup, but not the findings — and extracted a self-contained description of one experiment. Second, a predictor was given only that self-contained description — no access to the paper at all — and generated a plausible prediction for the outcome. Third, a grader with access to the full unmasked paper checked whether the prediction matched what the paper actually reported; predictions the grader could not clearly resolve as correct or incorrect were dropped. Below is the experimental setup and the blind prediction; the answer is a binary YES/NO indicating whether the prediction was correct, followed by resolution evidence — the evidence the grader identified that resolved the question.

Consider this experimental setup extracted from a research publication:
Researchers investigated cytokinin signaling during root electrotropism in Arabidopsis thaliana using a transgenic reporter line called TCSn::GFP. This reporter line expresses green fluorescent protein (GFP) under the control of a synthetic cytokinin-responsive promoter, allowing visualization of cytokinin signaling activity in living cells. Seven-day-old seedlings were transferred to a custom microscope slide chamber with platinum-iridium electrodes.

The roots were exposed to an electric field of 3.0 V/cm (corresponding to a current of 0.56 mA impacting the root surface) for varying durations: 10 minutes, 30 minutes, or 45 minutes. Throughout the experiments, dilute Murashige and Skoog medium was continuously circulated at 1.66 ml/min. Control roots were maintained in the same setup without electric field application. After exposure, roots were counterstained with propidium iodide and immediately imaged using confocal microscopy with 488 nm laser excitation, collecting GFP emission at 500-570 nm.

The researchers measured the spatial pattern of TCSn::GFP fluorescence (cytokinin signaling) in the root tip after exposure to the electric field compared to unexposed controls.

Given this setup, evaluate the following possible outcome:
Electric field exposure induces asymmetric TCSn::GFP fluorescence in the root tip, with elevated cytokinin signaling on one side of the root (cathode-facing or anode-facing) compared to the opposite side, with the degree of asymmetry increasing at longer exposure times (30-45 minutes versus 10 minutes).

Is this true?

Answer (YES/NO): NO